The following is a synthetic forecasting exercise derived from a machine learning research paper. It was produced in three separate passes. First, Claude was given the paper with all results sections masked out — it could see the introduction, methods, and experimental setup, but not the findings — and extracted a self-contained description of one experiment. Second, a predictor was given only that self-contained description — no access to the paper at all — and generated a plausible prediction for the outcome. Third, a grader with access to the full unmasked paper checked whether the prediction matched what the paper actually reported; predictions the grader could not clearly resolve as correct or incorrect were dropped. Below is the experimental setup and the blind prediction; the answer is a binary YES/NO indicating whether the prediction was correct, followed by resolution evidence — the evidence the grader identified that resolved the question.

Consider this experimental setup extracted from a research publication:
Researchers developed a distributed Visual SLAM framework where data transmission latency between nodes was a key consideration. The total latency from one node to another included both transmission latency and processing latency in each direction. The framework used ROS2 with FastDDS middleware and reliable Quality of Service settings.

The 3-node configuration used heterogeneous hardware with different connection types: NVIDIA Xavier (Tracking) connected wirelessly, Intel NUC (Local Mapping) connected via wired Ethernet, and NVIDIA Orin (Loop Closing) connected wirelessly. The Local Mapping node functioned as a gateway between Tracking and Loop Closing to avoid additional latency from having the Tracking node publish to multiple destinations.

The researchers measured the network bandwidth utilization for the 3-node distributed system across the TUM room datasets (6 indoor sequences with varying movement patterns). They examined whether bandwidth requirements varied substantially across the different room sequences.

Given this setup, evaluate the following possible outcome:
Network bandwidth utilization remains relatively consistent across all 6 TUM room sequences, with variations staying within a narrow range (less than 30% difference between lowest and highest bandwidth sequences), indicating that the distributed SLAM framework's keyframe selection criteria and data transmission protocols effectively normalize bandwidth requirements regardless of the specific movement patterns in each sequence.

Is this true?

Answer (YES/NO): NO